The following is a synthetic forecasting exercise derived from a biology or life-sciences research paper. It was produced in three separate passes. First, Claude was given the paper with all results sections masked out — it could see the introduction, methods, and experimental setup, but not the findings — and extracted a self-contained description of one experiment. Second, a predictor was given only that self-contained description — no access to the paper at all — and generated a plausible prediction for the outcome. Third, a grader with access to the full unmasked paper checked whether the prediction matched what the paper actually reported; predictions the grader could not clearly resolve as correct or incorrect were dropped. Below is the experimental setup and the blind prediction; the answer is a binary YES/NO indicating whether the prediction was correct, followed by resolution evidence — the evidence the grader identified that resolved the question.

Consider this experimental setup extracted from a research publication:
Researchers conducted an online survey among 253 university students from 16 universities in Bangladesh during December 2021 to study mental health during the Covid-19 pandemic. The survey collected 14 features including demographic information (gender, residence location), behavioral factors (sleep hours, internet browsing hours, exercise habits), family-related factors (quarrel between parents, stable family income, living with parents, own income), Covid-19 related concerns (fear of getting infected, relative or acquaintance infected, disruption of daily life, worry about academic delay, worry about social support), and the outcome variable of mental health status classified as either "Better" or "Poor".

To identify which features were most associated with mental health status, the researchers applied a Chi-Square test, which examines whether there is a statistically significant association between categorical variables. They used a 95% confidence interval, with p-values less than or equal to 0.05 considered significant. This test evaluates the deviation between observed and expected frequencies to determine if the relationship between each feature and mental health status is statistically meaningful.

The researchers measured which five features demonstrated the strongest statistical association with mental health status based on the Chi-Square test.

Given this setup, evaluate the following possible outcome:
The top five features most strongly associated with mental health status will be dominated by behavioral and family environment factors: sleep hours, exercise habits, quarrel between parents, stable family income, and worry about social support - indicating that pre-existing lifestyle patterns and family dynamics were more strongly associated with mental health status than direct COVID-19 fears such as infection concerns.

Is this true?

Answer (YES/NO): NO